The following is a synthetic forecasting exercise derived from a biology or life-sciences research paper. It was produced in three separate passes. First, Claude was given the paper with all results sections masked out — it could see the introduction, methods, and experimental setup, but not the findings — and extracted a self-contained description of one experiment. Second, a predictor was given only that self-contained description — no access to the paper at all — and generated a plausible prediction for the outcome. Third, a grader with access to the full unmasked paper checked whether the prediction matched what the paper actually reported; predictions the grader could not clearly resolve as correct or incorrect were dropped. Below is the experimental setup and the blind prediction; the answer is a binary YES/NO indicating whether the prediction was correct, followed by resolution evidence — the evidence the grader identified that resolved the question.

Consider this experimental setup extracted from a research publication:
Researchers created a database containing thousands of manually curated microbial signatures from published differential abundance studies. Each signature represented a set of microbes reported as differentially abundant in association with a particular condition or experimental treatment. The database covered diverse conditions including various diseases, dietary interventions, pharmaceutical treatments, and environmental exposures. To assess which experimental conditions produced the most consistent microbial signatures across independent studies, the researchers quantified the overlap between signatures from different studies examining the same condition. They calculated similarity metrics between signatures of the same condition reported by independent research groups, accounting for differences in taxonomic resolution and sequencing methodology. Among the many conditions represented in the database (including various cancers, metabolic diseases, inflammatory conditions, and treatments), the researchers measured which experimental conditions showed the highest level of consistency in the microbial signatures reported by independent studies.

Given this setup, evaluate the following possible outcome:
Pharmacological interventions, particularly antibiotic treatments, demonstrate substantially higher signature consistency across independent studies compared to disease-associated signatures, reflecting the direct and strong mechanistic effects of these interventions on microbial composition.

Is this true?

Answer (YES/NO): NO